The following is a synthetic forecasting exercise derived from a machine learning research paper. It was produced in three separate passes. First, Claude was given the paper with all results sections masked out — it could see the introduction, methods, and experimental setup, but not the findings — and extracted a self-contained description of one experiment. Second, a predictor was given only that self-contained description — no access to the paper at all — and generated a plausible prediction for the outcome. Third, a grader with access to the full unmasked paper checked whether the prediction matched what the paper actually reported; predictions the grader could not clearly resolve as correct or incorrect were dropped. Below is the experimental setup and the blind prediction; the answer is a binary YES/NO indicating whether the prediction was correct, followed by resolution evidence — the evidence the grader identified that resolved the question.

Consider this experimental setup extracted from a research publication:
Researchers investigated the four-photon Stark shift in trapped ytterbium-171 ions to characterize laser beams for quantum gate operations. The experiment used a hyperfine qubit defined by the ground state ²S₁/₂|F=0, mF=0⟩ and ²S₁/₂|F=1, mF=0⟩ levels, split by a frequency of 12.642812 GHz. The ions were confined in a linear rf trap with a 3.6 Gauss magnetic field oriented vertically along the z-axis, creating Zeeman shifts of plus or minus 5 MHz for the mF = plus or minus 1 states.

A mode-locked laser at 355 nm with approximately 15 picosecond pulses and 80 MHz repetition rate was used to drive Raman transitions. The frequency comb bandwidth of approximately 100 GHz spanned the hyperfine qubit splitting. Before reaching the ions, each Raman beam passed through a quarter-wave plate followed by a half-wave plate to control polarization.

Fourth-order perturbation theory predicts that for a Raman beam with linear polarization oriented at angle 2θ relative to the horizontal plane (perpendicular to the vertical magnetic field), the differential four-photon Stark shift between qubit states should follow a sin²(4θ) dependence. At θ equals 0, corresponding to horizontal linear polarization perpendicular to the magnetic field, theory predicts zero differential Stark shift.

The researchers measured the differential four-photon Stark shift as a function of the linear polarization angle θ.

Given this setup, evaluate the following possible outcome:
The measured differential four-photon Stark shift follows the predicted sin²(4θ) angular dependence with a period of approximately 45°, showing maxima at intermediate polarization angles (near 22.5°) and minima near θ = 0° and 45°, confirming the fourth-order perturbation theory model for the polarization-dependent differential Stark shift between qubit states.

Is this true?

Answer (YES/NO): NO